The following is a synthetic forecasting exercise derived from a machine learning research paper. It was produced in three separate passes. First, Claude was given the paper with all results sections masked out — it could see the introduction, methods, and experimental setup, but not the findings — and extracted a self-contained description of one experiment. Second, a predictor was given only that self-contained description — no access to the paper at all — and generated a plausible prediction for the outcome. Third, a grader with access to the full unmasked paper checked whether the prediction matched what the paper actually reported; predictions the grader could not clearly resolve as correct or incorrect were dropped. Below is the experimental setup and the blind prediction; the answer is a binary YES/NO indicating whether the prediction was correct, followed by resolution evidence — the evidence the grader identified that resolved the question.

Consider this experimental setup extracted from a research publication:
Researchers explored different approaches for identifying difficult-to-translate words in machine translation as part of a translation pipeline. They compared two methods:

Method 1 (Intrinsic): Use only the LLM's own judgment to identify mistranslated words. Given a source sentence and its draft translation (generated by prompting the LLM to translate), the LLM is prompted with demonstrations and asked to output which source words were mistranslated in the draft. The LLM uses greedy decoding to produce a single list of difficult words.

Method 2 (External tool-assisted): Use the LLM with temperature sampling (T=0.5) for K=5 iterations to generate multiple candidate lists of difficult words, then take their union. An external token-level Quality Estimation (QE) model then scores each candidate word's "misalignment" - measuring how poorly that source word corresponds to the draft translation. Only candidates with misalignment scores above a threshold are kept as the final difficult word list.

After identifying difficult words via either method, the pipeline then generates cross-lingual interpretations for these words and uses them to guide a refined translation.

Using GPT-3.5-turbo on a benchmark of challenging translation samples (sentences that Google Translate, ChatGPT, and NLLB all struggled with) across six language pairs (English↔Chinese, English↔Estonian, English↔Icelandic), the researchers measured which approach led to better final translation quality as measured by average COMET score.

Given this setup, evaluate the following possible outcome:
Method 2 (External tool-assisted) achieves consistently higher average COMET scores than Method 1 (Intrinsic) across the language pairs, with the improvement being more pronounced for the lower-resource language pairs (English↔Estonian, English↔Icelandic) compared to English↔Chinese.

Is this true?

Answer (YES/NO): NO